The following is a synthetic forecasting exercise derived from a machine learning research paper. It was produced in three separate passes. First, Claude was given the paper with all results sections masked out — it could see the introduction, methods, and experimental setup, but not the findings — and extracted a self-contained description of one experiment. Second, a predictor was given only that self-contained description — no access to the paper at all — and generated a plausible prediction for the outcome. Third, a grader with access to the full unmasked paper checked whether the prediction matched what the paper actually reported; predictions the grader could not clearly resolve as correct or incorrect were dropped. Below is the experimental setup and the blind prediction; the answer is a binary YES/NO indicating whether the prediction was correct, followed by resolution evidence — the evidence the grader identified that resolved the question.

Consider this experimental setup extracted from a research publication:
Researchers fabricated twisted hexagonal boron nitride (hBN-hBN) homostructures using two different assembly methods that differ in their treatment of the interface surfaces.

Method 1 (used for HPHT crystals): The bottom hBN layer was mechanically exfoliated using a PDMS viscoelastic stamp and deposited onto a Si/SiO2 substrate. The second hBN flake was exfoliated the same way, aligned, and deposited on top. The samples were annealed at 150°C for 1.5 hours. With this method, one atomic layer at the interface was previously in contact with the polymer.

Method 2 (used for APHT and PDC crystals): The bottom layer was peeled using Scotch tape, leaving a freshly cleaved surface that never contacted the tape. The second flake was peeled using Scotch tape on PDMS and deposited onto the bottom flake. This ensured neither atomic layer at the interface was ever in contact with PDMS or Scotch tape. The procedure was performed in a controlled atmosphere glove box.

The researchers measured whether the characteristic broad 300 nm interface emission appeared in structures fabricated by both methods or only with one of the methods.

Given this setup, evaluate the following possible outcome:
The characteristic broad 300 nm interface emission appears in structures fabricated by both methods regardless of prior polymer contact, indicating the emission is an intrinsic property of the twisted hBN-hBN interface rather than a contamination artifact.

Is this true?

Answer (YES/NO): YES